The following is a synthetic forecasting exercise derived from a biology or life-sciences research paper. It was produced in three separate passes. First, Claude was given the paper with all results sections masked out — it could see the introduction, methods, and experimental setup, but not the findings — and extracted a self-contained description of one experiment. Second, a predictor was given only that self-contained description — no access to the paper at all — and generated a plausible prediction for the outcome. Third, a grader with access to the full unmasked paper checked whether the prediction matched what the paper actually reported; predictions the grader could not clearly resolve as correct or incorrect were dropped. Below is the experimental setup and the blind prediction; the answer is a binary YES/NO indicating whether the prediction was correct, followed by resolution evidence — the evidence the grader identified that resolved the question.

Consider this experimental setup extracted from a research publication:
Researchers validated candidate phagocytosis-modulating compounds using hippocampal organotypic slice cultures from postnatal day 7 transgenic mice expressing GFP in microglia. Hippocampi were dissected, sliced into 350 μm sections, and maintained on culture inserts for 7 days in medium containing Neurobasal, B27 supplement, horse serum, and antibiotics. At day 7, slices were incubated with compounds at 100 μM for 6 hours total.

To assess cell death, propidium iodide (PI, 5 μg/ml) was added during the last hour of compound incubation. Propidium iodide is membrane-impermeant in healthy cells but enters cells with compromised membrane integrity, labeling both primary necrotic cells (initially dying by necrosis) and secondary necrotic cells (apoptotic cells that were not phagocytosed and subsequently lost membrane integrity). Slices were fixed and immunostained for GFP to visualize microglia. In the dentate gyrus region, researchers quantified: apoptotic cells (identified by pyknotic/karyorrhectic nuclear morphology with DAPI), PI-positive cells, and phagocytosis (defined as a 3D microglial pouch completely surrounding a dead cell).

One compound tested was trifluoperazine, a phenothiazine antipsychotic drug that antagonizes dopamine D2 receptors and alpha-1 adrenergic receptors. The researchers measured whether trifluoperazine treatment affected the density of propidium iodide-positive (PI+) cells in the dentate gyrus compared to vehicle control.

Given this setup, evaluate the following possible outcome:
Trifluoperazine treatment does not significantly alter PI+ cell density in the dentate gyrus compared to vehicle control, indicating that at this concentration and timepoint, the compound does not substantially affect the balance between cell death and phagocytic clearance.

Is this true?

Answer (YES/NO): NO